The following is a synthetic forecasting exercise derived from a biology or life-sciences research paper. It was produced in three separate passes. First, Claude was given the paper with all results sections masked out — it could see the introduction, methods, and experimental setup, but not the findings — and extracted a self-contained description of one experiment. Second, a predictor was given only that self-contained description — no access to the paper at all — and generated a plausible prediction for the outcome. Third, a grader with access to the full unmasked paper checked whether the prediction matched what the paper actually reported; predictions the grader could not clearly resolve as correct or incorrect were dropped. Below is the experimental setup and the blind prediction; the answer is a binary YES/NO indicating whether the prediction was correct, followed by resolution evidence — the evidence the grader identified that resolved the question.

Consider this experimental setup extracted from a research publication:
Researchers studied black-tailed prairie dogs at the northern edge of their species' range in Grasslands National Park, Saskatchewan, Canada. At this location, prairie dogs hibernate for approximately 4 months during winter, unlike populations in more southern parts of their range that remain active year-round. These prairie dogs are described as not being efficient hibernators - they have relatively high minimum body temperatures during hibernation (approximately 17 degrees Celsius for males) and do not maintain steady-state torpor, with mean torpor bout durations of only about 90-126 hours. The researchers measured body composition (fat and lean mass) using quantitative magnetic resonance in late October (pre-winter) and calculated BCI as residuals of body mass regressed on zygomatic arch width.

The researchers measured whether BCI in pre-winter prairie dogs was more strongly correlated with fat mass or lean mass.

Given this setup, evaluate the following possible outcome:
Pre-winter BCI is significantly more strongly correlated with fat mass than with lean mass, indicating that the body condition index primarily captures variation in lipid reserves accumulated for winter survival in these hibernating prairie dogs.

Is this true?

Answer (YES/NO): NO